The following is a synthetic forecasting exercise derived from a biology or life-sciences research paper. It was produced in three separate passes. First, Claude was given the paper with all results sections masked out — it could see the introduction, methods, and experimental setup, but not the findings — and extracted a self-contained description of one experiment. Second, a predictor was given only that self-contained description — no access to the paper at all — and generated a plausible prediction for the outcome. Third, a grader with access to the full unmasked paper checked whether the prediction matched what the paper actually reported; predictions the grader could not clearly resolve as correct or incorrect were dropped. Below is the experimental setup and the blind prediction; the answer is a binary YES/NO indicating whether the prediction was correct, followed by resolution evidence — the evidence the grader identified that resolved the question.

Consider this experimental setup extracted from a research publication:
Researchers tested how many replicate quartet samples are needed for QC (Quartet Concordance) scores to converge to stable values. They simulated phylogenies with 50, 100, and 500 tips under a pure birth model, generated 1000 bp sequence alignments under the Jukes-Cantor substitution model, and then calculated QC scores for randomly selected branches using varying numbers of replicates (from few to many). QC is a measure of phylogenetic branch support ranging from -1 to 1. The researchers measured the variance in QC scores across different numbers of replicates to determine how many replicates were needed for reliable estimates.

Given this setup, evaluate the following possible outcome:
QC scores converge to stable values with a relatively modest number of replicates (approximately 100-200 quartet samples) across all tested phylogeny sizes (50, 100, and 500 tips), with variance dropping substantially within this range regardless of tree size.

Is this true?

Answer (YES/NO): YES